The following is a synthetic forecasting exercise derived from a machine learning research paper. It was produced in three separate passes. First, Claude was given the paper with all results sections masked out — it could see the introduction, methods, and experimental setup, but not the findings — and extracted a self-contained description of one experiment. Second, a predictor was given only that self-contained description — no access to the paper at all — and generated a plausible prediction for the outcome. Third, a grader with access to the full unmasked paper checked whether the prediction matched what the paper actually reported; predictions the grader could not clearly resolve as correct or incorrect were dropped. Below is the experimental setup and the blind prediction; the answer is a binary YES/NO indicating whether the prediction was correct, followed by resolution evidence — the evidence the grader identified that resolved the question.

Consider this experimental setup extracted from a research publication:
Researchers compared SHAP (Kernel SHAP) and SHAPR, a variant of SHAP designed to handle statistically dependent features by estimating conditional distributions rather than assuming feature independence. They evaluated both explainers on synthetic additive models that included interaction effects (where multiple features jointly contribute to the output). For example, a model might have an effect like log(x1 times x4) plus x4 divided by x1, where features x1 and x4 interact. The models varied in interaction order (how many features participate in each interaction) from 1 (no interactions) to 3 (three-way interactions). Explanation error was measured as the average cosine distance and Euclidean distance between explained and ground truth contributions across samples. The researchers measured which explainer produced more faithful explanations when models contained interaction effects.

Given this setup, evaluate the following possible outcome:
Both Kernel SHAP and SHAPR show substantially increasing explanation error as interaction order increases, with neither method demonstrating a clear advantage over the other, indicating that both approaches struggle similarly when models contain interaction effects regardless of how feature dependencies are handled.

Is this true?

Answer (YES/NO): NO